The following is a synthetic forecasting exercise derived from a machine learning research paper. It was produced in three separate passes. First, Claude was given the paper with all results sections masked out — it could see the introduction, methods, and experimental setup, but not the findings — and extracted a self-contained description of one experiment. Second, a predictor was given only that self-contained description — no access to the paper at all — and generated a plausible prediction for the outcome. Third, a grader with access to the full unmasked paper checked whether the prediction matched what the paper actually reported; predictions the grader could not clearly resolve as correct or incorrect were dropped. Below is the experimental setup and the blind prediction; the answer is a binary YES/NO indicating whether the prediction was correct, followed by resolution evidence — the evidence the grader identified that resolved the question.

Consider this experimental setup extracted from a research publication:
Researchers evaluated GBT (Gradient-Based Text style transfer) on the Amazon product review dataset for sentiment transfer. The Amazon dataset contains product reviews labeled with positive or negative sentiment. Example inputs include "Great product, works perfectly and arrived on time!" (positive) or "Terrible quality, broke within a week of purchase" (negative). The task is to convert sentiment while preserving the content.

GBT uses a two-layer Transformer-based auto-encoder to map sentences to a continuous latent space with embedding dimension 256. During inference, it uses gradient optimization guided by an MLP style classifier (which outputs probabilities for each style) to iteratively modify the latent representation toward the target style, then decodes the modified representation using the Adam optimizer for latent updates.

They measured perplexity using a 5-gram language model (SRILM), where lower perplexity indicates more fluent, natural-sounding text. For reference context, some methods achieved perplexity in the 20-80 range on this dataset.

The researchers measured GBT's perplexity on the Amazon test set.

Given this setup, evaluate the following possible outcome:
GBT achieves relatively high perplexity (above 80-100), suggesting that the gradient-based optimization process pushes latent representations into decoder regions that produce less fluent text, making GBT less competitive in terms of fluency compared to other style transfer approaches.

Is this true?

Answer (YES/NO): YES